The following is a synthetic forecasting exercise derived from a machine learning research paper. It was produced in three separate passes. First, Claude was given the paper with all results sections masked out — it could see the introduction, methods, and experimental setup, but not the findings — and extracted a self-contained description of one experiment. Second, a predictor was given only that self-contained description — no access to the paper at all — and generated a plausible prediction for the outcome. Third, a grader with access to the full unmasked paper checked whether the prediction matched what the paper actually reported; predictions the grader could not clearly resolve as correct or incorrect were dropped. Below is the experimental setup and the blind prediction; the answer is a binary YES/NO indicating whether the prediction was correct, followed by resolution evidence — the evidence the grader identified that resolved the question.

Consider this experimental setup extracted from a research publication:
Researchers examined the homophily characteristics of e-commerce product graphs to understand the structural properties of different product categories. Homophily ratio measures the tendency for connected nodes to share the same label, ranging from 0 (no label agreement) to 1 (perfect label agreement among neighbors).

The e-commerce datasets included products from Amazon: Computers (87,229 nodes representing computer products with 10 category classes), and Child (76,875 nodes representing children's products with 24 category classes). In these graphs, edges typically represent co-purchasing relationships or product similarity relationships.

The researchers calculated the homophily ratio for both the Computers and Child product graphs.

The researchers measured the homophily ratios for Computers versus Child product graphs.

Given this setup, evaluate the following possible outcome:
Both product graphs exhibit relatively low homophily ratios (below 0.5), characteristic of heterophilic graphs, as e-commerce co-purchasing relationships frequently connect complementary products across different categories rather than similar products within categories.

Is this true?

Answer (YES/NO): NO